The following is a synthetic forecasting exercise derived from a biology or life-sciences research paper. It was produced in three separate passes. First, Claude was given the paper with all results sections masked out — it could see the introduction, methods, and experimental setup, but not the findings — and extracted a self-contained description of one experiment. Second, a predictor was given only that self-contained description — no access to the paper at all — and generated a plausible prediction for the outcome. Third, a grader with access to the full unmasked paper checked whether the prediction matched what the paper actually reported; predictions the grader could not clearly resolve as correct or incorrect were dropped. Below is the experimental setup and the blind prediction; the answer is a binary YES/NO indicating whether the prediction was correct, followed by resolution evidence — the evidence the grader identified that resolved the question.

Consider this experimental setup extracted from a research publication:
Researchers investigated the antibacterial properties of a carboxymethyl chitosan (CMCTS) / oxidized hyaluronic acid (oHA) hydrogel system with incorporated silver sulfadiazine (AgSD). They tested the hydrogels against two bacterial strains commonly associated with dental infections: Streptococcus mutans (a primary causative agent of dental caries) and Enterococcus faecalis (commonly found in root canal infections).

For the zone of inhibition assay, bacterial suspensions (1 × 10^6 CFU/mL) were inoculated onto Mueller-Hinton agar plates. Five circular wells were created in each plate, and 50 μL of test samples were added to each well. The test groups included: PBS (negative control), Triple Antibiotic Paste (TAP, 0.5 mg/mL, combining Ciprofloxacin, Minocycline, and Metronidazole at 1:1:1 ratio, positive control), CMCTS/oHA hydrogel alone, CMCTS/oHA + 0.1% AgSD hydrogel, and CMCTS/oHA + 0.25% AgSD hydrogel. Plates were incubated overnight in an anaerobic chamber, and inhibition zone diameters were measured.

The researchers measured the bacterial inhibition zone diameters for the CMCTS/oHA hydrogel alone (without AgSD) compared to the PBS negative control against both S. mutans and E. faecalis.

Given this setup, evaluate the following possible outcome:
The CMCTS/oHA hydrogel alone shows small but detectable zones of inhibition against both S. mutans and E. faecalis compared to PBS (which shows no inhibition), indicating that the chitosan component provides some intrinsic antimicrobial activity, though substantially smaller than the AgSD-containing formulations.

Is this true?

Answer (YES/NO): NO